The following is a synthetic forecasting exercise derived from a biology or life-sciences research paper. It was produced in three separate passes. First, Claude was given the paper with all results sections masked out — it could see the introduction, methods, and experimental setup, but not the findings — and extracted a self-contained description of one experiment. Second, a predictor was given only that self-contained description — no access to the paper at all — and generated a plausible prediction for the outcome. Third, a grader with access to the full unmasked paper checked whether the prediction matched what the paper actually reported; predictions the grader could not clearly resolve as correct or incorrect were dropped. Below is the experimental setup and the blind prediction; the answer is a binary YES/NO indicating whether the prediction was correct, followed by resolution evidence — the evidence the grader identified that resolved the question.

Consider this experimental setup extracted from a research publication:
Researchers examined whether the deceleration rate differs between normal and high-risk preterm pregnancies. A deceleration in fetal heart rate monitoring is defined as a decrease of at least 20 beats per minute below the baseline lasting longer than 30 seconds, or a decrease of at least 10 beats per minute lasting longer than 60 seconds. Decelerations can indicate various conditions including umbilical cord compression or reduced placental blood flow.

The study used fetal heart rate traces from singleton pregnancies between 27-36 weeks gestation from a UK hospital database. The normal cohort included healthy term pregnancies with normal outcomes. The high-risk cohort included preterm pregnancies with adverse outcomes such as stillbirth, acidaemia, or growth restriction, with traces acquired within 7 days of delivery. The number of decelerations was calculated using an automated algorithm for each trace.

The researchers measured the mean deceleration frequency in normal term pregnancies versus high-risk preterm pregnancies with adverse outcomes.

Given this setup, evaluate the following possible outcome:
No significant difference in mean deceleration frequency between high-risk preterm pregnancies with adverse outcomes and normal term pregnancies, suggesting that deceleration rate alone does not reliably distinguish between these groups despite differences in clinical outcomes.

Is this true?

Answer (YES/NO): NO